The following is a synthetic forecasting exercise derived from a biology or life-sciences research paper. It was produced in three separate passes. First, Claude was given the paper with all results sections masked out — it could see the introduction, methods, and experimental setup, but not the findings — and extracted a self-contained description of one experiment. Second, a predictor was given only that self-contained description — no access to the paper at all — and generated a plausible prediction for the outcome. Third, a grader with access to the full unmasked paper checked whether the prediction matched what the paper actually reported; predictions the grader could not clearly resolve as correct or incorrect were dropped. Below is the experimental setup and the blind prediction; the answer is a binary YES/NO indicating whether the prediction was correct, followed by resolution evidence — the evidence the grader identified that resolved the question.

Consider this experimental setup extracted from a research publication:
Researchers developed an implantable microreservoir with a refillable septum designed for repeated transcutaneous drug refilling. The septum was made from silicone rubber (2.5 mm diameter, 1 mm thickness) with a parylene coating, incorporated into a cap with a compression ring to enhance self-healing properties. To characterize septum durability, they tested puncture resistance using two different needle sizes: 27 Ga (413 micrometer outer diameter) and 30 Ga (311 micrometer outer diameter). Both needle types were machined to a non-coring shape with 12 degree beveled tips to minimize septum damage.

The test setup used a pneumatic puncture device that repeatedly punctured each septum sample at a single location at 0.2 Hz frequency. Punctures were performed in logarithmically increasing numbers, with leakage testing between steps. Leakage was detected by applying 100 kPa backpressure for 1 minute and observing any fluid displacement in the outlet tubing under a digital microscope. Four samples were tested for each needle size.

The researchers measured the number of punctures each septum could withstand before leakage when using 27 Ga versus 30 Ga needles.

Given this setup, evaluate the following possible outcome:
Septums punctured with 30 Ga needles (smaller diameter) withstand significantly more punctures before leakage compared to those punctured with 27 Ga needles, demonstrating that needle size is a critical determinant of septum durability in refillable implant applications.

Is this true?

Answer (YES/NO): YES